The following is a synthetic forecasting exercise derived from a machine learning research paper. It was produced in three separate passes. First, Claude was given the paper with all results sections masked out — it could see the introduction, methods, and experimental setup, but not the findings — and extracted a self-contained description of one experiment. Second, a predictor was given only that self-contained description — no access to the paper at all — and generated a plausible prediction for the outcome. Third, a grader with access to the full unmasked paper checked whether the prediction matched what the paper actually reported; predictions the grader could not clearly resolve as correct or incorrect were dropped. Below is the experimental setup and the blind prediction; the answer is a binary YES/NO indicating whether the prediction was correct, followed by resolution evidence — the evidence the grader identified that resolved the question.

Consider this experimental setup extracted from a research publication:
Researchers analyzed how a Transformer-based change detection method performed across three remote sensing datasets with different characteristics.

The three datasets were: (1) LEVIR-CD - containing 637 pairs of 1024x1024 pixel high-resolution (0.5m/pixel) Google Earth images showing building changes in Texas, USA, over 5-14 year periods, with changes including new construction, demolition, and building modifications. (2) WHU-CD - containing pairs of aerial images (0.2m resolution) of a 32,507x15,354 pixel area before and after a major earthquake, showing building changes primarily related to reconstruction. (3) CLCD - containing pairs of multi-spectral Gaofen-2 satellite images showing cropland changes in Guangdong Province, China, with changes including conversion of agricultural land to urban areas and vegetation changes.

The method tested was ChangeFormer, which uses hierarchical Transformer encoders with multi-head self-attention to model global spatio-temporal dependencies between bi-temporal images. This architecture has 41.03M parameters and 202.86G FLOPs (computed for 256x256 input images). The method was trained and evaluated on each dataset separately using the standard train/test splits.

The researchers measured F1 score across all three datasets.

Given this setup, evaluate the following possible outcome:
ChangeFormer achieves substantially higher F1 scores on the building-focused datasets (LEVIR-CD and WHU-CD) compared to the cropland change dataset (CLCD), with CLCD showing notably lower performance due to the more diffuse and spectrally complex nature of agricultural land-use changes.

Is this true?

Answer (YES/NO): YES